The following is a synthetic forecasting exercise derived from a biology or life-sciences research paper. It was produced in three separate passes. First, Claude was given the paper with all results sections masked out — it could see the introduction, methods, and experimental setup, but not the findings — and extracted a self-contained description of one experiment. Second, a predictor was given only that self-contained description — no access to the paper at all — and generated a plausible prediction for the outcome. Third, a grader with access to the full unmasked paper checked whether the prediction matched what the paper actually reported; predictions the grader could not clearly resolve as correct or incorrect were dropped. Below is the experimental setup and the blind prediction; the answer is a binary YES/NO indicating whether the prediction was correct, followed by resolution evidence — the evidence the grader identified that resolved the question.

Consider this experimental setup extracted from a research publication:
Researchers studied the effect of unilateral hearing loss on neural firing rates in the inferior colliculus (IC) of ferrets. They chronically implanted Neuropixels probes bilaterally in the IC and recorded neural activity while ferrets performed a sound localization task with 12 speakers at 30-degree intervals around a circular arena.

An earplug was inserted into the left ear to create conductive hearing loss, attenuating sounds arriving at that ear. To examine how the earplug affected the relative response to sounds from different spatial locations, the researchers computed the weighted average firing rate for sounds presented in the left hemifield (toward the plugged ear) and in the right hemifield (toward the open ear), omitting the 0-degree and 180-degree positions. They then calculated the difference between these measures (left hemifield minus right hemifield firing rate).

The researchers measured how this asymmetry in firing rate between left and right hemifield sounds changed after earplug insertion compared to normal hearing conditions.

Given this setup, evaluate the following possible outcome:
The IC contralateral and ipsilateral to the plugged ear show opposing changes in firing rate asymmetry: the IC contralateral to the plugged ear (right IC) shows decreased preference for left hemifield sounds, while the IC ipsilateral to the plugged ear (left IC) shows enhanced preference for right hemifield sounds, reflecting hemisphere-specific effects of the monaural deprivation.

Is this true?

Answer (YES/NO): NO